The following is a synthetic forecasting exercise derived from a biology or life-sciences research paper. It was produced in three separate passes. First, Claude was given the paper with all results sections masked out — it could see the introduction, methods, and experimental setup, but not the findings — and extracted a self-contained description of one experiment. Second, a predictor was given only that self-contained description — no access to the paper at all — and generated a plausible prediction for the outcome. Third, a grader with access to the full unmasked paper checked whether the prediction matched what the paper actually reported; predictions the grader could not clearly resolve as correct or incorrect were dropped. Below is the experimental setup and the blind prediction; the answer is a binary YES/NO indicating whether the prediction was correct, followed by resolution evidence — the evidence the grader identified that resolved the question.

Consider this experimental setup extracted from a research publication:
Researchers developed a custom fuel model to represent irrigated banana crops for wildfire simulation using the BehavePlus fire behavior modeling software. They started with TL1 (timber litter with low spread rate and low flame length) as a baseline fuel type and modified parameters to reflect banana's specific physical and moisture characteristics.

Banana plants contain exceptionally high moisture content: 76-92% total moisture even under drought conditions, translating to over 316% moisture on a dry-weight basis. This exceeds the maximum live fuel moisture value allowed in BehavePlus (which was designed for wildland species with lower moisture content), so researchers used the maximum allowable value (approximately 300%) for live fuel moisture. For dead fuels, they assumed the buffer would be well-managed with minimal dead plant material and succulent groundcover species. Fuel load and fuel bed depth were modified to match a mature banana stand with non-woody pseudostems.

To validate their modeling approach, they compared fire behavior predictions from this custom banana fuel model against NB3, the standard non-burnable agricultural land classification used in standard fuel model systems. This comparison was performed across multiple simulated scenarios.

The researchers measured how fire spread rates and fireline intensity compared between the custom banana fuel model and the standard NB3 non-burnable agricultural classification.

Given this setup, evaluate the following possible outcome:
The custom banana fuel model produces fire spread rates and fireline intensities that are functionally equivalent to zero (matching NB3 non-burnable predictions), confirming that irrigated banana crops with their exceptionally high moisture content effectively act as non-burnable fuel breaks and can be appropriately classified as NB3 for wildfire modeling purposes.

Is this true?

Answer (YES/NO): YES